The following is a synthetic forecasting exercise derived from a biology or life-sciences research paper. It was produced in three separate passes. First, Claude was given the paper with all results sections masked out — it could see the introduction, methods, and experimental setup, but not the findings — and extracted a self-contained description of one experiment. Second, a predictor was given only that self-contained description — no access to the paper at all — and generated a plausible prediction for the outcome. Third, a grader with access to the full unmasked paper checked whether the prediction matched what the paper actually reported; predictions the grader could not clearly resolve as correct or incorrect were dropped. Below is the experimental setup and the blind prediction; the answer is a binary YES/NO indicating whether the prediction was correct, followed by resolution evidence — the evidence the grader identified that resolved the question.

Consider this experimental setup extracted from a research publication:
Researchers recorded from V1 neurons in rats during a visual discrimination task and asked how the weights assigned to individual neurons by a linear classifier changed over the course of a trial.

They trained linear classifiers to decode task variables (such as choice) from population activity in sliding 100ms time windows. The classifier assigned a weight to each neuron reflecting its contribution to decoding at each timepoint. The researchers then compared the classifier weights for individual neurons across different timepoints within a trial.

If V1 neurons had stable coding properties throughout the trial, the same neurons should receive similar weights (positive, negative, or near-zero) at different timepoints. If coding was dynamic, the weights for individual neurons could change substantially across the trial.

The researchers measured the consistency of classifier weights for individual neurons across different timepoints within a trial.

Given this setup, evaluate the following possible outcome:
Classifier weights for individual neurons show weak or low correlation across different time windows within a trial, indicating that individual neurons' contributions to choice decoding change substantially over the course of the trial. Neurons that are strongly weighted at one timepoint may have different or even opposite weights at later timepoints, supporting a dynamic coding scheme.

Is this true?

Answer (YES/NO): YES